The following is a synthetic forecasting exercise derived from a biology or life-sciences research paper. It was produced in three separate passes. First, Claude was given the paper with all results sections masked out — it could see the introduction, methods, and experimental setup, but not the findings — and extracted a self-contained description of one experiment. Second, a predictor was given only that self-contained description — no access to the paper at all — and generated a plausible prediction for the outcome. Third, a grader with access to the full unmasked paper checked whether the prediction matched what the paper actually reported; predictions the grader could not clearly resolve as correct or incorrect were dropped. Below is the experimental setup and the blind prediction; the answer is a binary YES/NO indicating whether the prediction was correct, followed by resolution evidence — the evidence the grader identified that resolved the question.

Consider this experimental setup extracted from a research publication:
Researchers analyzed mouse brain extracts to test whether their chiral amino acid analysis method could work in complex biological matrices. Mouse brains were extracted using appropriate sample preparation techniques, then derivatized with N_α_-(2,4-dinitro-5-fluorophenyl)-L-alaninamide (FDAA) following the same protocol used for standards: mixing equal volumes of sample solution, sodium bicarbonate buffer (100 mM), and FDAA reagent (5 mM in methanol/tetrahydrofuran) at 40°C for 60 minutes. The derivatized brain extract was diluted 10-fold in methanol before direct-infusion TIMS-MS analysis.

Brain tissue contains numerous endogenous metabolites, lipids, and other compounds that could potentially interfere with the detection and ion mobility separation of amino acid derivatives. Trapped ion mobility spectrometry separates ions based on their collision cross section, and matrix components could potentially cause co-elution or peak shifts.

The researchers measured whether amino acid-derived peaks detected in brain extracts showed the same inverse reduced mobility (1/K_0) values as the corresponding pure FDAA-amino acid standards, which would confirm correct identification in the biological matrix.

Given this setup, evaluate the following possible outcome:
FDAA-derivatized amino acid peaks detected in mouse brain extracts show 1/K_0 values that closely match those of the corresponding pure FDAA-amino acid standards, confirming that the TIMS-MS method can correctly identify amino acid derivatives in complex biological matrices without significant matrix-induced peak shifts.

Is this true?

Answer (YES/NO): YES